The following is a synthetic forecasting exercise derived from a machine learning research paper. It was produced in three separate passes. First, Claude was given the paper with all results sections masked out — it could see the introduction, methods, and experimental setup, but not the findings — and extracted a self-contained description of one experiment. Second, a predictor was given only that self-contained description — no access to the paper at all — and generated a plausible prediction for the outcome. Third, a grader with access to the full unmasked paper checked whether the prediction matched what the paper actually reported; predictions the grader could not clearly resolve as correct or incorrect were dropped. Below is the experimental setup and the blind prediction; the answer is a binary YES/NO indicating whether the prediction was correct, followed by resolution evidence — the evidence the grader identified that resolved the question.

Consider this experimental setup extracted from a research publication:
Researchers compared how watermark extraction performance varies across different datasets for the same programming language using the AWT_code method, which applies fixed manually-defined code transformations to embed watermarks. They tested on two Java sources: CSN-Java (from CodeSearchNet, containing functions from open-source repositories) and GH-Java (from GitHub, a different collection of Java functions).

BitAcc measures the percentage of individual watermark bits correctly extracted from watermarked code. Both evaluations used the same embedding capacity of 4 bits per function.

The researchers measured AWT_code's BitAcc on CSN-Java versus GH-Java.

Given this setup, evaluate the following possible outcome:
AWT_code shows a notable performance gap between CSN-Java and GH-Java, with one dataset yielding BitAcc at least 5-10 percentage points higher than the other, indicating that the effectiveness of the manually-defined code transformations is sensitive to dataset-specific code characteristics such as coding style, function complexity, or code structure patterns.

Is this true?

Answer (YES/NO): NO